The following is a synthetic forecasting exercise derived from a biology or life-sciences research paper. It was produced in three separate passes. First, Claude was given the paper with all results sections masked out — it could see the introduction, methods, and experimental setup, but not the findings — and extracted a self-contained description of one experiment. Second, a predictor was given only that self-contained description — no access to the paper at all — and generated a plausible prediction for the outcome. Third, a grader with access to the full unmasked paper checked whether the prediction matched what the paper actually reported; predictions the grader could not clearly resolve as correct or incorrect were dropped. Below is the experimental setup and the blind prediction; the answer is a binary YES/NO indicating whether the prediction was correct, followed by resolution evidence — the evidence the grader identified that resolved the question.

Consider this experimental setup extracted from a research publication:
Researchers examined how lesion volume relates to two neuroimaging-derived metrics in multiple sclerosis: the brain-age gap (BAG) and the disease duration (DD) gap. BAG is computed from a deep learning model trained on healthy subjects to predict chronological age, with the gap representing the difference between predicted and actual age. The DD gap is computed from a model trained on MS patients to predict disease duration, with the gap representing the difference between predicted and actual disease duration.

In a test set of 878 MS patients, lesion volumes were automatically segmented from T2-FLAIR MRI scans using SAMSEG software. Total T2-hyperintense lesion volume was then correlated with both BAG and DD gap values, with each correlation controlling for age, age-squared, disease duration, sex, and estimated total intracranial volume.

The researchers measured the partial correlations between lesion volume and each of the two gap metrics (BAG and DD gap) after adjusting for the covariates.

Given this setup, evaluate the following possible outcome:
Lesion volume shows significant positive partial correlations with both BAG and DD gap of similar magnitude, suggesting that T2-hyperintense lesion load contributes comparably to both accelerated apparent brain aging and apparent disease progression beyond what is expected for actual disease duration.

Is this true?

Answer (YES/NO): NO